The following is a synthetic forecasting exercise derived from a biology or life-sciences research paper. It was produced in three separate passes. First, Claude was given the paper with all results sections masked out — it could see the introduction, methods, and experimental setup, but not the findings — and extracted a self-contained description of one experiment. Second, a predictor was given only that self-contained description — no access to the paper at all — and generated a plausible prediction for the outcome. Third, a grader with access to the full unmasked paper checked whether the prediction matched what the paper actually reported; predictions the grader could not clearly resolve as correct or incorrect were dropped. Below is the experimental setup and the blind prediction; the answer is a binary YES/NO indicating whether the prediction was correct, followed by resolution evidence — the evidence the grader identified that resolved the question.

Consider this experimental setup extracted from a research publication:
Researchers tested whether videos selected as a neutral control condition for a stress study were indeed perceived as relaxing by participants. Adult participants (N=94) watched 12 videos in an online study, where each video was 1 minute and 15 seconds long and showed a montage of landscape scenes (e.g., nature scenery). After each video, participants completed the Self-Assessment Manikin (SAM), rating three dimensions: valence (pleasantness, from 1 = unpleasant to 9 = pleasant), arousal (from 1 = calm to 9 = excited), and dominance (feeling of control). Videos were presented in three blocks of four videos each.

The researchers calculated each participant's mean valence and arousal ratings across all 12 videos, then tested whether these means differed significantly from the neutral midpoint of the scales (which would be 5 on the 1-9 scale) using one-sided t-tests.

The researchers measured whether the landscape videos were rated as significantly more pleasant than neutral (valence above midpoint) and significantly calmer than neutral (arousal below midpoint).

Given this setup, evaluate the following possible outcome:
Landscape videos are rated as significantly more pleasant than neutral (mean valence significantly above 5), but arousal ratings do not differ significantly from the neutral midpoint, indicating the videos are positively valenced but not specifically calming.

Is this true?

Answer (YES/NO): NO